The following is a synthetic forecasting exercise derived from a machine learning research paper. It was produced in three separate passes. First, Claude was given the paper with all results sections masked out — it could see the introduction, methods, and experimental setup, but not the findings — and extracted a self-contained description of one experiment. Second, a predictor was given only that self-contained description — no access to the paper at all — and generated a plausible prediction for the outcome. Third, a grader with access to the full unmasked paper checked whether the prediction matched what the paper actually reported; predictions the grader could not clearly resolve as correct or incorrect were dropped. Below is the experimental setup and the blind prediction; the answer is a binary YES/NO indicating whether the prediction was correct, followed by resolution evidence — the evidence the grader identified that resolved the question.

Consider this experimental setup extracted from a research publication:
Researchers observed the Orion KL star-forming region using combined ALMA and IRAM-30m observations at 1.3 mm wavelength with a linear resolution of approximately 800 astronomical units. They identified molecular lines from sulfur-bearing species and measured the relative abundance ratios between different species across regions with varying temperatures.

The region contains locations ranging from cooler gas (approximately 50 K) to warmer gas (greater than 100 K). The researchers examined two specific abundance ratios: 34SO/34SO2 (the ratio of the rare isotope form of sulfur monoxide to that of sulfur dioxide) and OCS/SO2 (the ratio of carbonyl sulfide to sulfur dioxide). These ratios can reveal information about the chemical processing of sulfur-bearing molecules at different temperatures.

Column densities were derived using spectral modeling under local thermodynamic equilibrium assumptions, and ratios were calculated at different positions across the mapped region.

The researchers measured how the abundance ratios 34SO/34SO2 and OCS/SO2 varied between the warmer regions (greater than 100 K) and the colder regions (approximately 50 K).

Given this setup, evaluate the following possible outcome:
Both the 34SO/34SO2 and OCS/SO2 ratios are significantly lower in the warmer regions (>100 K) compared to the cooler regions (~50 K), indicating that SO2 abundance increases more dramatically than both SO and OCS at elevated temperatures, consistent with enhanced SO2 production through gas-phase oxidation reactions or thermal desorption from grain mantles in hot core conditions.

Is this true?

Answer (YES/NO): YES